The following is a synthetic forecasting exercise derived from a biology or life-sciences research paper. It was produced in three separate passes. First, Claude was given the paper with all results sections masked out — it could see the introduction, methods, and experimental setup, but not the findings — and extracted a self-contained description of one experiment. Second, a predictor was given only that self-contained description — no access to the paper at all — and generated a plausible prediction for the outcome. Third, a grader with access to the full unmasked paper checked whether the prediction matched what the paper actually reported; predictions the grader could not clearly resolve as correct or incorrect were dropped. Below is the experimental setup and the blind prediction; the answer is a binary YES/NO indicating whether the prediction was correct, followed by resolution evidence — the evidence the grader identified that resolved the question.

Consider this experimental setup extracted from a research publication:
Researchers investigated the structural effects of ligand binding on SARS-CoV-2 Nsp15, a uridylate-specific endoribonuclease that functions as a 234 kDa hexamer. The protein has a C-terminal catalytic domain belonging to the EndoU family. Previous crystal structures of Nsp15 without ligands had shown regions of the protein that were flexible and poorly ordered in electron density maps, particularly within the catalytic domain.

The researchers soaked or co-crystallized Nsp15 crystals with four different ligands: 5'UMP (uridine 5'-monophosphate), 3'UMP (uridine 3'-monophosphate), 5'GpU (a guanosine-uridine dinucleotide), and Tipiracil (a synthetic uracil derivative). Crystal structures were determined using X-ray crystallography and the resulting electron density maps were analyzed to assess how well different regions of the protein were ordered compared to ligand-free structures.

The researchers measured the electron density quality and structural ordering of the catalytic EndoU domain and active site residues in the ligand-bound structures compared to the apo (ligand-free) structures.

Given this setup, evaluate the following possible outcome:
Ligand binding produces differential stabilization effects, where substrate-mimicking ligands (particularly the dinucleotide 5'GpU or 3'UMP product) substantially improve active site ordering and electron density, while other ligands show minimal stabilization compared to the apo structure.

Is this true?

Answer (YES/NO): NO